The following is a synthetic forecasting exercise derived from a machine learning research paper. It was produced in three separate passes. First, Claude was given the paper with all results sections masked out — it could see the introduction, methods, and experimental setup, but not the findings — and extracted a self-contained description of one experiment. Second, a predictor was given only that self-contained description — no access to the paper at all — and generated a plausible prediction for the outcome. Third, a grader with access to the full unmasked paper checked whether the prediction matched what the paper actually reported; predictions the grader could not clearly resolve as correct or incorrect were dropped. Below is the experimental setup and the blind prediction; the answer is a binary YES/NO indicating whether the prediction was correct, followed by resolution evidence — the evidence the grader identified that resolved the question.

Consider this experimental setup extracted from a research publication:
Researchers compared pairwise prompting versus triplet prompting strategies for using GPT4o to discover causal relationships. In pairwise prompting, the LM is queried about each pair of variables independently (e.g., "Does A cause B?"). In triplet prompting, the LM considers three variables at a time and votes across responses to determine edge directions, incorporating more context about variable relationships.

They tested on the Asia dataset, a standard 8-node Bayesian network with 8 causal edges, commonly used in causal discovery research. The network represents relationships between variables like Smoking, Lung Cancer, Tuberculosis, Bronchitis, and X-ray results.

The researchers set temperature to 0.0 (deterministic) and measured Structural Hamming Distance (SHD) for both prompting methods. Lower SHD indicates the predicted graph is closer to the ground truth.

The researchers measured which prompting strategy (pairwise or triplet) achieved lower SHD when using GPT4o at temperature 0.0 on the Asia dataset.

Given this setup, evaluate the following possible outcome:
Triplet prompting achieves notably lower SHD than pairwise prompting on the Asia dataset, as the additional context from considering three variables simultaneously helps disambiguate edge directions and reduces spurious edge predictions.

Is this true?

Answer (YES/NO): NO